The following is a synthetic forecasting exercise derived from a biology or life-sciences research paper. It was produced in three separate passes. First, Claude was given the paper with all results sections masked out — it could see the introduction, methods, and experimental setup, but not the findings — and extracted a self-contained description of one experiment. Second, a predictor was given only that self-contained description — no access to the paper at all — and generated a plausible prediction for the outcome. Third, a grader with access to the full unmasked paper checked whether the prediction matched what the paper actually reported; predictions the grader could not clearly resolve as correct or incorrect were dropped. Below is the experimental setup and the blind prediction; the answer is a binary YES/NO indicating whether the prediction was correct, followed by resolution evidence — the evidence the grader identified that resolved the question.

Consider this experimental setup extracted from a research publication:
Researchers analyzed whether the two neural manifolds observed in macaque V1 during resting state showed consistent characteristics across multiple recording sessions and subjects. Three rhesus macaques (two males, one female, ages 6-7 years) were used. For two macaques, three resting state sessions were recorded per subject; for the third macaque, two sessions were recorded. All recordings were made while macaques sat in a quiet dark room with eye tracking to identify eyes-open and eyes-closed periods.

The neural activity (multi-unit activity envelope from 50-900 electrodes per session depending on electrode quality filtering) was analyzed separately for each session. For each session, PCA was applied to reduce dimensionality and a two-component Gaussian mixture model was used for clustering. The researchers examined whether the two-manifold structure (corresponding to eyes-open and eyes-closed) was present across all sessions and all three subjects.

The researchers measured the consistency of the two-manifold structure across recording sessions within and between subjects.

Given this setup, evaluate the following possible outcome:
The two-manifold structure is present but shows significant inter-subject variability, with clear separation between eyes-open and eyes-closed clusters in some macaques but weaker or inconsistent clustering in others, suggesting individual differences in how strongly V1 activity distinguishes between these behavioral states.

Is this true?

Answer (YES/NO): NO